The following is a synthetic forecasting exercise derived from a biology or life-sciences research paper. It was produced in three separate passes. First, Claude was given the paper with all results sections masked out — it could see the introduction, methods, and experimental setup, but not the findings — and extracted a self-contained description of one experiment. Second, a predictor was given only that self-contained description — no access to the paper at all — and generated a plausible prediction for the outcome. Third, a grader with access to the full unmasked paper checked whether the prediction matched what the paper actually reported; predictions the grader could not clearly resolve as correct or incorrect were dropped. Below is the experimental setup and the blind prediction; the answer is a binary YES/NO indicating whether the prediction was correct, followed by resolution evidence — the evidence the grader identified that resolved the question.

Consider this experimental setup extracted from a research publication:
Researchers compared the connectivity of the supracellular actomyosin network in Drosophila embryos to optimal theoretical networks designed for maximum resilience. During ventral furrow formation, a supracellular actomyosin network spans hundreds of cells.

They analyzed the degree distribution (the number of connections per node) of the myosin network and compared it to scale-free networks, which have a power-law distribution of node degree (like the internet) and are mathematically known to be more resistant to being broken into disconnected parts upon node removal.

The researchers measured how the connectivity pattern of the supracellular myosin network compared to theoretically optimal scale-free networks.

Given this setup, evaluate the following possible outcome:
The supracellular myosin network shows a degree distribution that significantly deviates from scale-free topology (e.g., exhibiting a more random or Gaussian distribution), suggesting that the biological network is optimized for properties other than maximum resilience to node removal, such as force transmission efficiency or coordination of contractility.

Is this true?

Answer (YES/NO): YES